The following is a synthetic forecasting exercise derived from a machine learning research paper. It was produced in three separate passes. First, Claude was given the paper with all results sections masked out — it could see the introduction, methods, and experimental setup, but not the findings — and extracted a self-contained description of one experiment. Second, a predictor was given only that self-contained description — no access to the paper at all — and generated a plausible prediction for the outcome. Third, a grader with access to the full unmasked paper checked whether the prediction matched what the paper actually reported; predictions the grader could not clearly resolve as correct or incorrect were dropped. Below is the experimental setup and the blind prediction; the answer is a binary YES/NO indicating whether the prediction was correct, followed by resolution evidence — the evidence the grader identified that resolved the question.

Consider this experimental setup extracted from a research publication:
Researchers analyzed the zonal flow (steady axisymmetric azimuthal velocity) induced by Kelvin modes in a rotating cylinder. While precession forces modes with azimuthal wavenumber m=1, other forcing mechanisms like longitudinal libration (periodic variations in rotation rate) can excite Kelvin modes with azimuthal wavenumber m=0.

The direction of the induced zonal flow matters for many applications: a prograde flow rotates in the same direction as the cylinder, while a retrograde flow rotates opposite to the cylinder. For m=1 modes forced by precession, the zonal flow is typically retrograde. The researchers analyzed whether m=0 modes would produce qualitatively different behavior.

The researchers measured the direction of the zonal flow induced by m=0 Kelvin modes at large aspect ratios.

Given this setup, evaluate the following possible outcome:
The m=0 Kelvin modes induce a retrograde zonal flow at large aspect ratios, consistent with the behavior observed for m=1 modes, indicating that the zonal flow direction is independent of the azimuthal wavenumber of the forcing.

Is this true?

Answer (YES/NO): NO